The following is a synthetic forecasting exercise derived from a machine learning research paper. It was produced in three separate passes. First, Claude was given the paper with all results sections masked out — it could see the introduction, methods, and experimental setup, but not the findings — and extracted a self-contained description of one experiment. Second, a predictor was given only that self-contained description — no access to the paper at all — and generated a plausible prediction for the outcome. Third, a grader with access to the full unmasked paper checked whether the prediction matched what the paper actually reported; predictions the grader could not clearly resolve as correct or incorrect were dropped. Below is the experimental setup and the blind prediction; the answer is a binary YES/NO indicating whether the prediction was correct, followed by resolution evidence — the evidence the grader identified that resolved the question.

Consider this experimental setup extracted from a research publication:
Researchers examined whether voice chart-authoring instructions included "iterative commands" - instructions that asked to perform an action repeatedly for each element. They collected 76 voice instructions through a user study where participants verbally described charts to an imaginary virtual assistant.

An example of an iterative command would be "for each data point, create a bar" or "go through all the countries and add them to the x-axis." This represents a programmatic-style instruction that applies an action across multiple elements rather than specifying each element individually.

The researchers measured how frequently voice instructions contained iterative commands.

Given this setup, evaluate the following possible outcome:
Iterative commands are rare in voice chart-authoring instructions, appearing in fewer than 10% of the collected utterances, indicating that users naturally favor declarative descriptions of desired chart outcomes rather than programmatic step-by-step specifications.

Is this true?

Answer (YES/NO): NO